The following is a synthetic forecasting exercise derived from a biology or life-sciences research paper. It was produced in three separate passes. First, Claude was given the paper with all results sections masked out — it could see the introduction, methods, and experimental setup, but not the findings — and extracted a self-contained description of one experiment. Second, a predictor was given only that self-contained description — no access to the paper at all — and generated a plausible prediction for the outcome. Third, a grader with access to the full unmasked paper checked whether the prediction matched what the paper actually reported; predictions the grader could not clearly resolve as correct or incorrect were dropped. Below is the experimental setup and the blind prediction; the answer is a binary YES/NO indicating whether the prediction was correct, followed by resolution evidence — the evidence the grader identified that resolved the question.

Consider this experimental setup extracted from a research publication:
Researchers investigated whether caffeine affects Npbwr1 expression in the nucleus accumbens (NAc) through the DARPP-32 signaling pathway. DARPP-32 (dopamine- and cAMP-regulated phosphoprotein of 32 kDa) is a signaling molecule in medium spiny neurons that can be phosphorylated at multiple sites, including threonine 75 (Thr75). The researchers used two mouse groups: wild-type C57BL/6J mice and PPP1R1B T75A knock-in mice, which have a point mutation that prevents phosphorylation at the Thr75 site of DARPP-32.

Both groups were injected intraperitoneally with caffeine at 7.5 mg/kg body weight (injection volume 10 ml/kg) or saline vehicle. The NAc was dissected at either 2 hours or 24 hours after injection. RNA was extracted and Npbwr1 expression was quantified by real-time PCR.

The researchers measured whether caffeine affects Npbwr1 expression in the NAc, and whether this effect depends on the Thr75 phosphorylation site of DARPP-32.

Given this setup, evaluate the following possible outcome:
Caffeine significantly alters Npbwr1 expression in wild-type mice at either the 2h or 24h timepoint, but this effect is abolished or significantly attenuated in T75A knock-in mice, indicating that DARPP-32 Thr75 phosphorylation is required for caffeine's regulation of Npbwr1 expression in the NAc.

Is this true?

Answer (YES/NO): YES